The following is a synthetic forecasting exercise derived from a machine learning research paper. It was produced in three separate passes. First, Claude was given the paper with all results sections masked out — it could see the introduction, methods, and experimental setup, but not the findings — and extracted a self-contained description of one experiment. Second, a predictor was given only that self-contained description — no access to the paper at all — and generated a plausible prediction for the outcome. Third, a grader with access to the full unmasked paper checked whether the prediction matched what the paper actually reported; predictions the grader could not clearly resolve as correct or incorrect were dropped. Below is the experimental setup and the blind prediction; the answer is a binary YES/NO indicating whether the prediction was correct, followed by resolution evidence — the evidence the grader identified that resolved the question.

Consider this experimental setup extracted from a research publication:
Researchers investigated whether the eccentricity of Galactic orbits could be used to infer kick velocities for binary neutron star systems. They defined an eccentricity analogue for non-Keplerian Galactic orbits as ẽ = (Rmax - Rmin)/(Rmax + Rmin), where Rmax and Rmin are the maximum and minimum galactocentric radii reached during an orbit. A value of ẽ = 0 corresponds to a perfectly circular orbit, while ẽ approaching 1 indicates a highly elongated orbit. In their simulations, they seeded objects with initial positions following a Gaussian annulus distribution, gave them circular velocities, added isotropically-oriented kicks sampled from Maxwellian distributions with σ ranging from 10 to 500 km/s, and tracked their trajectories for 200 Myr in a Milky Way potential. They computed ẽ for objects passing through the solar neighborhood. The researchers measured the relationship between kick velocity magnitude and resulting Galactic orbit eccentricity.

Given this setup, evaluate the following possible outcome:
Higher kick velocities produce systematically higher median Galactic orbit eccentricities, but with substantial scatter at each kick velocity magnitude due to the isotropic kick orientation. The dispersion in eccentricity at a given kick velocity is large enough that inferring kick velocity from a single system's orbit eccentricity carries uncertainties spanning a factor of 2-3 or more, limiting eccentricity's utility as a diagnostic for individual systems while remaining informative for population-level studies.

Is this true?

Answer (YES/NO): NO